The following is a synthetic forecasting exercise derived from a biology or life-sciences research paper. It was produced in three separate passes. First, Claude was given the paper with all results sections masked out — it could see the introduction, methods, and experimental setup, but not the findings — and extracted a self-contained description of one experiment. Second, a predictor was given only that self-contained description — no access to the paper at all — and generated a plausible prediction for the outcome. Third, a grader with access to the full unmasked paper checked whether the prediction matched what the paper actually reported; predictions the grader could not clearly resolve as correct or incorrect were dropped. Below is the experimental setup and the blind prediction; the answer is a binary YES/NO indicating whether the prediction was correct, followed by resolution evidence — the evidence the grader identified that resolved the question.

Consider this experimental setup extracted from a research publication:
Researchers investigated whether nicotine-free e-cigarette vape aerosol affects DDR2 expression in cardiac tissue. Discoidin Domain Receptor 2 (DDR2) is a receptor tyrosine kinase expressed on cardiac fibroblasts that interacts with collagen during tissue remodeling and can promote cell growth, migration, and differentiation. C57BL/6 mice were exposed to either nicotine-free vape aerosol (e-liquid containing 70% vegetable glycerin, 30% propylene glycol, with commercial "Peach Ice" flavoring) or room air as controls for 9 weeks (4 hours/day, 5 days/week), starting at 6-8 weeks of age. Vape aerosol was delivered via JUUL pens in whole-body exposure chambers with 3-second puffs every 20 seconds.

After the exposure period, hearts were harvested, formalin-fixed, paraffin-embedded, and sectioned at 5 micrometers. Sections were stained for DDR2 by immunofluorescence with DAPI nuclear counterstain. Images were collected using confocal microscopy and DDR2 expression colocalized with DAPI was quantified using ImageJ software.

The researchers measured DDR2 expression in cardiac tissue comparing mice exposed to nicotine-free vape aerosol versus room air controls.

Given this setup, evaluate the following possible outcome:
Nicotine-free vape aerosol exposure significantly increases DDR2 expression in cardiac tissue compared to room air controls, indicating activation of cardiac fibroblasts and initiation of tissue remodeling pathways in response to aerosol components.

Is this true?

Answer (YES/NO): YES